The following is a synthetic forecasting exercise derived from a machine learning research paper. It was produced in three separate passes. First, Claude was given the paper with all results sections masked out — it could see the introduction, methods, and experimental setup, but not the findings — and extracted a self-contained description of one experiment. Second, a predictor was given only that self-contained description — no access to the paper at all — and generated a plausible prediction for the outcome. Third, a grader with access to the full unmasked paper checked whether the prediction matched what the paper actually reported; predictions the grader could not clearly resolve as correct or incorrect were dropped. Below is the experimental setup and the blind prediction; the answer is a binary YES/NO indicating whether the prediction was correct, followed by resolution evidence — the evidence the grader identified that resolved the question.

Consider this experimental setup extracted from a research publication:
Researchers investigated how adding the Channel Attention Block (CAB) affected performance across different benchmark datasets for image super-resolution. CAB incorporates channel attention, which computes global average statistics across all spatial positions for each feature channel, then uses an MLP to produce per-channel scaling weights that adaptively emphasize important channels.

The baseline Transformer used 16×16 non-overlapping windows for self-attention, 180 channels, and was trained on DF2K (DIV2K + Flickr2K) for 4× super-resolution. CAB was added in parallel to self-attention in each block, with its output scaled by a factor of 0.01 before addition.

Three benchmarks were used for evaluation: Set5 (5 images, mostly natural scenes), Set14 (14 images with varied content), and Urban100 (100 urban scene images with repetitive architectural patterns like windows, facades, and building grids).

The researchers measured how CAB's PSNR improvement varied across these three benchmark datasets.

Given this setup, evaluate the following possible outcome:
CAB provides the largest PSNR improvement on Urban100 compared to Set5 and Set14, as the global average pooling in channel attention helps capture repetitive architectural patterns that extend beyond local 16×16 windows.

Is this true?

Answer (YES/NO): YES